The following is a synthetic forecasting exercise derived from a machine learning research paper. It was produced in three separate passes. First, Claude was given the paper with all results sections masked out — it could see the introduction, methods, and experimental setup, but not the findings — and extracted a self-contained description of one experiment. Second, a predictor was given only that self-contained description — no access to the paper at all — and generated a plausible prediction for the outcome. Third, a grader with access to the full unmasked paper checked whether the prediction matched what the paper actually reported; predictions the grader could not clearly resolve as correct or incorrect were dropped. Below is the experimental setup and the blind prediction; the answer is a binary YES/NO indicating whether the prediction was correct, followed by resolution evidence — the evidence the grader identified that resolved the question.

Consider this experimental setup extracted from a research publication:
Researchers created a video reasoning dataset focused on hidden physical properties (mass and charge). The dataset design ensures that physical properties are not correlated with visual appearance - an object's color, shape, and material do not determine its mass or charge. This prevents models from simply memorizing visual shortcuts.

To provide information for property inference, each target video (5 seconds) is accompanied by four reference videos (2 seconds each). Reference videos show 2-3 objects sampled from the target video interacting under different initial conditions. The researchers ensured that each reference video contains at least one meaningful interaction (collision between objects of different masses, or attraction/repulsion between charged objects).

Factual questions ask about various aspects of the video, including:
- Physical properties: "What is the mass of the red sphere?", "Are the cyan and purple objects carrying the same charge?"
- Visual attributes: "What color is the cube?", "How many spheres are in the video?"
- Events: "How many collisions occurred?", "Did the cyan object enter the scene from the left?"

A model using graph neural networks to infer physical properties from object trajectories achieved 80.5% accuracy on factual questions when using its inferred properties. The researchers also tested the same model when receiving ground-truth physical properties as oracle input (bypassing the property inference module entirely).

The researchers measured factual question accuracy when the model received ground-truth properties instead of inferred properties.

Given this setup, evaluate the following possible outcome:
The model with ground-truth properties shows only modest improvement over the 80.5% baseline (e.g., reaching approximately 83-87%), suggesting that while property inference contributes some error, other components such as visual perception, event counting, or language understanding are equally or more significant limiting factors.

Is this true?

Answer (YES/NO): NO